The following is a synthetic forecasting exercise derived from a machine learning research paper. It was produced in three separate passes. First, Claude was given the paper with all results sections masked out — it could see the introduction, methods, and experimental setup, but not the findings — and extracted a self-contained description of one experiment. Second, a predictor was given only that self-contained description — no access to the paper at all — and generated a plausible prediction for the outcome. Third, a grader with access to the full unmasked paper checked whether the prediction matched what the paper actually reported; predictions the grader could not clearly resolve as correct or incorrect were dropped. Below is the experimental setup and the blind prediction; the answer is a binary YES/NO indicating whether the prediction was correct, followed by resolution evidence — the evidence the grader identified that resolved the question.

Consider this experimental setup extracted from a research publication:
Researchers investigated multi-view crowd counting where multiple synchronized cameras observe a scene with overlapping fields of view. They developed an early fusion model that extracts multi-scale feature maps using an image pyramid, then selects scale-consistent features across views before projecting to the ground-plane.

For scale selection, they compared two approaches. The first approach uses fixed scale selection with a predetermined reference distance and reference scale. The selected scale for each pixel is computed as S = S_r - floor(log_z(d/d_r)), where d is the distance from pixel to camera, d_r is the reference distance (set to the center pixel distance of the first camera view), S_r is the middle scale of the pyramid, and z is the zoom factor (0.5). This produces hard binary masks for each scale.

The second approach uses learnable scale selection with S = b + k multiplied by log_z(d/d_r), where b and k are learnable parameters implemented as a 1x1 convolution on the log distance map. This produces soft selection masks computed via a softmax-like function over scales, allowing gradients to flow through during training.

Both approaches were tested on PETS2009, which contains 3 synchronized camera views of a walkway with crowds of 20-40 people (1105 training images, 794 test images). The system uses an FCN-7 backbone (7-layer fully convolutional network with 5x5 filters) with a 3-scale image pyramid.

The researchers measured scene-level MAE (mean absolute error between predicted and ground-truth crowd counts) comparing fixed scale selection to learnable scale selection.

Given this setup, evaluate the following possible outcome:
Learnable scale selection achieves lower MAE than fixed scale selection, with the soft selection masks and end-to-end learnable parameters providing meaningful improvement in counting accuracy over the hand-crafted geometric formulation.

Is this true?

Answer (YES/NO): YES